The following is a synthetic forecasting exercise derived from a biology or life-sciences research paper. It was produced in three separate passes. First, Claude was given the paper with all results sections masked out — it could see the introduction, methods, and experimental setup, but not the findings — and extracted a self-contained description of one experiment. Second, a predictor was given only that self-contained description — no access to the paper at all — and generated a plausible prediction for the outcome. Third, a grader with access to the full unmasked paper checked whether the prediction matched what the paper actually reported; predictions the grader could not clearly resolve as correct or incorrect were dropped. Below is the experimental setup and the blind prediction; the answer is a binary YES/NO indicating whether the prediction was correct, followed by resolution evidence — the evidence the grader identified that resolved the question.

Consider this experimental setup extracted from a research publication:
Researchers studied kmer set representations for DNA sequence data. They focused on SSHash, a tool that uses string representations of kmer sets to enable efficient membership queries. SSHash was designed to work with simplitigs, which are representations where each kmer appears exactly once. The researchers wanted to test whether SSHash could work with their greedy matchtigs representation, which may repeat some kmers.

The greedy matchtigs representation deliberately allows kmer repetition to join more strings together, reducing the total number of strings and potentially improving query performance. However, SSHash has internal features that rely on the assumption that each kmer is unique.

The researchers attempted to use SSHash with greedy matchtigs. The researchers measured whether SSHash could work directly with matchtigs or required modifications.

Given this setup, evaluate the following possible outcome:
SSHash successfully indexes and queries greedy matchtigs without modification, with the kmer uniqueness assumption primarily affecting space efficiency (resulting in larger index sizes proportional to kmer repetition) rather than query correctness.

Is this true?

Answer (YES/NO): NO